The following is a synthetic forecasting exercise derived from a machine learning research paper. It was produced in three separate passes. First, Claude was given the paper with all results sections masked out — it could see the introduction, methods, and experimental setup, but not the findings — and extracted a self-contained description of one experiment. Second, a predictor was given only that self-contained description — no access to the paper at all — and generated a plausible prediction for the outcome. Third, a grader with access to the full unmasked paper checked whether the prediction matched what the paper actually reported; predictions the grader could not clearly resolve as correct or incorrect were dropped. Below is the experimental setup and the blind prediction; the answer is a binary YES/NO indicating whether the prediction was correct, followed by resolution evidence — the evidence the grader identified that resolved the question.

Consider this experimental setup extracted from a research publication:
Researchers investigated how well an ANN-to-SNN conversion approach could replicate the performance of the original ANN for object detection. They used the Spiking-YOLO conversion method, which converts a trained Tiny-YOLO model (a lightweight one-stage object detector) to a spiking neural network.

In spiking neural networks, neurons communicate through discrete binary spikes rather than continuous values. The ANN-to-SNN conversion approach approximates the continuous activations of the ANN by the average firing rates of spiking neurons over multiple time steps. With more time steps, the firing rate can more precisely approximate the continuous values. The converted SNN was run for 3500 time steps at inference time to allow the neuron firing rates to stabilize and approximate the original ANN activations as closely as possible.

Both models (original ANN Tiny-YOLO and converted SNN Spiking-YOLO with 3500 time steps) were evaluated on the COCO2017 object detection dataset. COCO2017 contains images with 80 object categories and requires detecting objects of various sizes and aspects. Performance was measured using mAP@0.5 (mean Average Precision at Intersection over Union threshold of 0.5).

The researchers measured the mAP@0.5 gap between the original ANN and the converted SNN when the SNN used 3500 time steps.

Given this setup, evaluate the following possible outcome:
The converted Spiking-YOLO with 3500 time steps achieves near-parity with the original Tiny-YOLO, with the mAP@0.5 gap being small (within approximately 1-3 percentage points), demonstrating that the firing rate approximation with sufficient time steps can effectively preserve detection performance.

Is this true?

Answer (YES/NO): YES